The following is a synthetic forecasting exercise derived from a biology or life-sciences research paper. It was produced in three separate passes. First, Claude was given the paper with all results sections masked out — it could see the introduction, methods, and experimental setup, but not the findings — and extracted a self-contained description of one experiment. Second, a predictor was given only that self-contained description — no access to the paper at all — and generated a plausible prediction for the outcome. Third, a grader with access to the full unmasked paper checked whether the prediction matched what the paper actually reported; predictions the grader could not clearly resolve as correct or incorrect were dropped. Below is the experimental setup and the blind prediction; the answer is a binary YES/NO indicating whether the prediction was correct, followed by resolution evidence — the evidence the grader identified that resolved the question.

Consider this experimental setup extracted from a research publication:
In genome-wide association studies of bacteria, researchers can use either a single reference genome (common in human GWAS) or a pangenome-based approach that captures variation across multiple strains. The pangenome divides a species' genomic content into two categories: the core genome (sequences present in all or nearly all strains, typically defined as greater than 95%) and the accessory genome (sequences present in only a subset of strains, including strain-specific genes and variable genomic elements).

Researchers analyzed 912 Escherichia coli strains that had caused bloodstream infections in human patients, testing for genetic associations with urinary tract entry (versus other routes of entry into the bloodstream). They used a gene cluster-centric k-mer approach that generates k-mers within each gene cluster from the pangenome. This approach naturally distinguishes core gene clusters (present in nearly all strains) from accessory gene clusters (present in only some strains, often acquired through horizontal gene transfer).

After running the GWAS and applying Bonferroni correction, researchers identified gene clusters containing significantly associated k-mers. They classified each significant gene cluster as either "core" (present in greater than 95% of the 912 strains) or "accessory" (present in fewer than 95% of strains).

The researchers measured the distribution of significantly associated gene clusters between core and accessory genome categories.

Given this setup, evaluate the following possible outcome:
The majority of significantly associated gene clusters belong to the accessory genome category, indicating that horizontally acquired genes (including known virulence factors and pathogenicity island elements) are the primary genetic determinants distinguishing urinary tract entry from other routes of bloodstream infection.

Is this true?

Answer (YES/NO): YES